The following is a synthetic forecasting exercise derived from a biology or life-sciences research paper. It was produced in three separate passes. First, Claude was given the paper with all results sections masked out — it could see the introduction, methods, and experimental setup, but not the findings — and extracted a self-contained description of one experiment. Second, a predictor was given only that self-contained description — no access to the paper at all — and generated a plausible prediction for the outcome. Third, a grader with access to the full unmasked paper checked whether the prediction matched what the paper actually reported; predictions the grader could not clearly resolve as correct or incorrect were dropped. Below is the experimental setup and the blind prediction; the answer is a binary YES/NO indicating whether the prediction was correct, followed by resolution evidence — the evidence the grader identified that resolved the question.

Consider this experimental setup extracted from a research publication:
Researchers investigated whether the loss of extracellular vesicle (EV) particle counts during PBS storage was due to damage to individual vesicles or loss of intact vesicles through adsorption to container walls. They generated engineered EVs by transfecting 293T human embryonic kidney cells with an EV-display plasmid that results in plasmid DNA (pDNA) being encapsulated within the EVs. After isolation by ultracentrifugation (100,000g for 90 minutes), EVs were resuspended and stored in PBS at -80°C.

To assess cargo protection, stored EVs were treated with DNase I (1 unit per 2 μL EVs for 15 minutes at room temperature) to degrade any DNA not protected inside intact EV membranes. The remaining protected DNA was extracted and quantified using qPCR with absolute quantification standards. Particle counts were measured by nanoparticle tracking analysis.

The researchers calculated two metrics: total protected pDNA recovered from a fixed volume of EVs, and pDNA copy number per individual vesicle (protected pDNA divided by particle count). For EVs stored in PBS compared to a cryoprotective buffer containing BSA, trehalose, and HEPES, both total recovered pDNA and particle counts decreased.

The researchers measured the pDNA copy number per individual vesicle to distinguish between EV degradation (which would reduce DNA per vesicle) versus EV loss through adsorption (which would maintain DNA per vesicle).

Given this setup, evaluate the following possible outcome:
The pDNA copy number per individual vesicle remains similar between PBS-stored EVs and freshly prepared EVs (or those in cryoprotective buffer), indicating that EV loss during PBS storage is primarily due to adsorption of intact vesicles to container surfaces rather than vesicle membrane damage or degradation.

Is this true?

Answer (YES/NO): YES